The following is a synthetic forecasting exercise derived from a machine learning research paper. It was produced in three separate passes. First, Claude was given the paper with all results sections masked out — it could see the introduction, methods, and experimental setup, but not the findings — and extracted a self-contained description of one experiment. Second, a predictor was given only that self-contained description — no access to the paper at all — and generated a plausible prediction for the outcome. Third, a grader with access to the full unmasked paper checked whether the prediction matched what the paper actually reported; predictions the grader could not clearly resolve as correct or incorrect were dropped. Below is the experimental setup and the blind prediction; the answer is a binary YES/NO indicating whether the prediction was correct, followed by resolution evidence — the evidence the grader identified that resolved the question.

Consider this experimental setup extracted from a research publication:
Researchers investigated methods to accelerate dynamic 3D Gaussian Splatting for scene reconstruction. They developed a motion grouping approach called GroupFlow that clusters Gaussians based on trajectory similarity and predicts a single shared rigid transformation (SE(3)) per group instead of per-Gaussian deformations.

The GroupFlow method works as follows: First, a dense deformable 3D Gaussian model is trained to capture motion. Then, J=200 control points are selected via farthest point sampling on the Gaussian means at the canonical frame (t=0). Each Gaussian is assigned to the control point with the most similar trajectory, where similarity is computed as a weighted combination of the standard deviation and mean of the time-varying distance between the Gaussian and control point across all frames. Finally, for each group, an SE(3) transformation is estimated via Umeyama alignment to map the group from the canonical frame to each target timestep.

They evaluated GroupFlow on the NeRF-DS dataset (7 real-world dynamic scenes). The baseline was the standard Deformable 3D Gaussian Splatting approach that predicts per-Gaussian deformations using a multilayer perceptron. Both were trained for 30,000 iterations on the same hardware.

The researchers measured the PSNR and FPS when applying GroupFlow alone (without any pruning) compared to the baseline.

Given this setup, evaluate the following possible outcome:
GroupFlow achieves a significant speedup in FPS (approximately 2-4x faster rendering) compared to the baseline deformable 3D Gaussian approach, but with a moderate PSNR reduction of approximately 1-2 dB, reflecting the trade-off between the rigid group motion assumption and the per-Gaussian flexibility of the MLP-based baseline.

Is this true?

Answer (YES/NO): NO